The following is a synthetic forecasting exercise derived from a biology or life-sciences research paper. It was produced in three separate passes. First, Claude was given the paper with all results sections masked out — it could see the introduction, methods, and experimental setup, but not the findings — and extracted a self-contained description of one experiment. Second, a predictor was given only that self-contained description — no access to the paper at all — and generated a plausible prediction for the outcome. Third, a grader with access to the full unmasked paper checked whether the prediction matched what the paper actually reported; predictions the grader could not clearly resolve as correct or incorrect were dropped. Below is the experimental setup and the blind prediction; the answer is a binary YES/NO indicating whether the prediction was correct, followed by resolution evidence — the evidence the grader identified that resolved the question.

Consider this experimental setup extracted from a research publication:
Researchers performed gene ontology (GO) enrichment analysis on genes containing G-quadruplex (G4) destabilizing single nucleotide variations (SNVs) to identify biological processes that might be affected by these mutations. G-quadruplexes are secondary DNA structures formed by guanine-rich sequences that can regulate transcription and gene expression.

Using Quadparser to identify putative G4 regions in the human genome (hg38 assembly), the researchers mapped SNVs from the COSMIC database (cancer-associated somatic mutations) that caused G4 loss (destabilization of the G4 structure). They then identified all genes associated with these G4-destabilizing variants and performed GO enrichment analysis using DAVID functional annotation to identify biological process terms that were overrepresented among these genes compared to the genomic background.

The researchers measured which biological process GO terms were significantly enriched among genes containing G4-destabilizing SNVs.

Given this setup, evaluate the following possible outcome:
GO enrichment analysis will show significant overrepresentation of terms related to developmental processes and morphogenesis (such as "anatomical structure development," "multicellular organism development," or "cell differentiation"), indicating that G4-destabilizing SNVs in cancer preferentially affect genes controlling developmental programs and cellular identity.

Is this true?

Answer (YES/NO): NO